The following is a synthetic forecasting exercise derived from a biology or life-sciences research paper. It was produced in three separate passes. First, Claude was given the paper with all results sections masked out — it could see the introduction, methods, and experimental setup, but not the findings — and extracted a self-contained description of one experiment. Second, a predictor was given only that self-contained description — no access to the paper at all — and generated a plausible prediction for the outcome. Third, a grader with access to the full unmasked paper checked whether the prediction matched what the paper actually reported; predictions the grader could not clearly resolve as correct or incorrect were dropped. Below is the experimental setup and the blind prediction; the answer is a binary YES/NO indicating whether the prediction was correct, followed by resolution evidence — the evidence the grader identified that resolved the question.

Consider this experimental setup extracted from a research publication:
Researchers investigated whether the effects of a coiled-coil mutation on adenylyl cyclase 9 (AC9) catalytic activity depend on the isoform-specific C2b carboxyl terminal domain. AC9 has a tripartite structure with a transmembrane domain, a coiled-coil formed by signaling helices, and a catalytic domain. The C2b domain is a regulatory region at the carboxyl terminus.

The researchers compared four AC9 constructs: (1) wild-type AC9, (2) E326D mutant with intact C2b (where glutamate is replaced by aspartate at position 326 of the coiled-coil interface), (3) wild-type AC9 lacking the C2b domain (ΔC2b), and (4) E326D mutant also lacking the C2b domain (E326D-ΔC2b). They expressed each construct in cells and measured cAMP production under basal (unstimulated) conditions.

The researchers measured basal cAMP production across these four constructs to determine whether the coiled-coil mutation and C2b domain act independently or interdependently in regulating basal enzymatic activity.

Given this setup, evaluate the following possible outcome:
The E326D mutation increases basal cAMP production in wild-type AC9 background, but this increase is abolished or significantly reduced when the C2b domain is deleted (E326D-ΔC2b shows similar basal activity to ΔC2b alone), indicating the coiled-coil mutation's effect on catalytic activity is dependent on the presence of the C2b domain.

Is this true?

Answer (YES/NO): NO